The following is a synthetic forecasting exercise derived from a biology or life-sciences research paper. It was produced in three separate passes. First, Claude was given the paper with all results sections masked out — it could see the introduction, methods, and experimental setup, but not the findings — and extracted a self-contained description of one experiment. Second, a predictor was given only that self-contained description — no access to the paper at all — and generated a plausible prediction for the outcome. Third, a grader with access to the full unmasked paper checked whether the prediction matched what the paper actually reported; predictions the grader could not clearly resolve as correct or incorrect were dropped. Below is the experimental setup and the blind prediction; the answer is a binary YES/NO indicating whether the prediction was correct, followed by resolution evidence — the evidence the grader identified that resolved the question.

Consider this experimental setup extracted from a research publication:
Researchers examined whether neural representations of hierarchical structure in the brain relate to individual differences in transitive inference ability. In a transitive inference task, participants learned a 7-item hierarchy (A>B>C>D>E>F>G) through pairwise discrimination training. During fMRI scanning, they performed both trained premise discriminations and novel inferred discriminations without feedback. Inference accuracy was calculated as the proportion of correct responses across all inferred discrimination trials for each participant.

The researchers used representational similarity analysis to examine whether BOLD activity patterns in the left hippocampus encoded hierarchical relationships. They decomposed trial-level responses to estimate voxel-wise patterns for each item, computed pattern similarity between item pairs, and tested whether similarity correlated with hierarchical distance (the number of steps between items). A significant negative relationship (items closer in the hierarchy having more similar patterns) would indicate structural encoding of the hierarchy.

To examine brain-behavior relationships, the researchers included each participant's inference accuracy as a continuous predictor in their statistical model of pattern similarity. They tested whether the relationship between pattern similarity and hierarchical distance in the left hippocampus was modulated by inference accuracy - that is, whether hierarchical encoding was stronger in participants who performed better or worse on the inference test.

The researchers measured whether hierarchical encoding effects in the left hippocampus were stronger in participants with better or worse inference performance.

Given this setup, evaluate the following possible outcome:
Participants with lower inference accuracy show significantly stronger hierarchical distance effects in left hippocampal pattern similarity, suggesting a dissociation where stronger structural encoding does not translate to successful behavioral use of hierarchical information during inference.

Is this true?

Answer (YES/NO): NO